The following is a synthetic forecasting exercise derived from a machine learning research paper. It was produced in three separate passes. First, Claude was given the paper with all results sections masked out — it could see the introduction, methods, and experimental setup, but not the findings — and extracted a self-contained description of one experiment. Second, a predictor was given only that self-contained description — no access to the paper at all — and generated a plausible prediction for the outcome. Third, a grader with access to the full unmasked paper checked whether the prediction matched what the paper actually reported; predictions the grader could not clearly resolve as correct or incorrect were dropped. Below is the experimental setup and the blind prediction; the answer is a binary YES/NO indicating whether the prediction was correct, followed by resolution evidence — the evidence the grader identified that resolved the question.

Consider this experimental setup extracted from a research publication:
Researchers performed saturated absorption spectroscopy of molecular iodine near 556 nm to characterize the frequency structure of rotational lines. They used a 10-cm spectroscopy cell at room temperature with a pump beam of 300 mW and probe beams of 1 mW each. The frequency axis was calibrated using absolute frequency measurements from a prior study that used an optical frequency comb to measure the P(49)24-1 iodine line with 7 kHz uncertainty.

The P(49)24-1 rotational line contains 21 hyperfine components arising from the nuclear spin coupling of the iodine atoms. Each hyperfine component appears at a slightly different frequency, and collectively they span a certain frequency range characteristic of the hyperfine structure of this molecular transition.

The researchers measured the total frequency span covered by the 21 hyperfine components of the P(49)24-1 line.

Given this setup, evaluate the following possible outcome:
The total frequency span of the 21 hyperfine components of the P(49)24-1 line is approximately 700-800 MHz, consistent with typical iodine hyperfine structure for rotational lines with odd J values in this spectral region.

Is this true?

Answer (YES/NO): NO